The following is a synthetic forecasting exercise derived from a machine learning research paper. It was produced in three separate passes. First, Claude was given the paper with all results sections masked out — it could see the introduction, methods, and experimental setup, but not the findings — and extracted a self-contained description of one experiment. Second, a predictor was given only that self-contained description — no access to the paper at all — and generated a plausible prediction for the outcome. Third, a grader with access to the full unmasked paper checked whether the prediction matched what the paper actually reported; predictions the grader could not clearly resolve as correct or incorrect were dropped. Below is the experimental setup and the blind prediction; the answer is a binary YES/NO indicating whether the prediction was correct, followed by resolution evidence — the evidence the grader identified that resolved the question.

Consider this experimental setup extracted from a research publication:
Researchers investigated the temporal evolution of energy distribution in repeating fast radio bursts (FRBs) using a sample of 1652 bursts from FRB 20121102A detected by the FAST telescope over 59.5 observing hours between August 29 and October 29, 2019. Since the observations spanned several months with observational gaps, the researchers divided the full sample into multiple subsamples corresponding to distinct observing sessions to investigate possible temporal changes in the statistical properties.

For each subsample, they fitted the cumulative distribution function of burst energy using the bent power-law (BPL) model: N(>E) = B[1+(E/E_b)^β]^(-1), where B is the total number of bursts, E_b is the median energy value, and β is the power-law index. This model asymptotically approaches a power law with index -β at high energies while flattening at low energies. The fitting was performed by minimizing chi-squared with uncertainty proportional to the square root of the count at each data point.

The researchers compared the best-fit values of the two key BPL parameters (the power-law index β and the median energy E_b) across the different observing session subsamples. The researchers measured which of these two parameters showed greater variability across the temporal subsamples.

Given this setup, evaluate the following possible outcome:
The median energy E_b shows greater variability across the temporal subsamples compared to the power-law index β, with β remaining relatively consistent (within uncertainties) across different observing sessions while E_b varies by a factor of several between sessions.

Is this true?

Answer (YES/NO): YES